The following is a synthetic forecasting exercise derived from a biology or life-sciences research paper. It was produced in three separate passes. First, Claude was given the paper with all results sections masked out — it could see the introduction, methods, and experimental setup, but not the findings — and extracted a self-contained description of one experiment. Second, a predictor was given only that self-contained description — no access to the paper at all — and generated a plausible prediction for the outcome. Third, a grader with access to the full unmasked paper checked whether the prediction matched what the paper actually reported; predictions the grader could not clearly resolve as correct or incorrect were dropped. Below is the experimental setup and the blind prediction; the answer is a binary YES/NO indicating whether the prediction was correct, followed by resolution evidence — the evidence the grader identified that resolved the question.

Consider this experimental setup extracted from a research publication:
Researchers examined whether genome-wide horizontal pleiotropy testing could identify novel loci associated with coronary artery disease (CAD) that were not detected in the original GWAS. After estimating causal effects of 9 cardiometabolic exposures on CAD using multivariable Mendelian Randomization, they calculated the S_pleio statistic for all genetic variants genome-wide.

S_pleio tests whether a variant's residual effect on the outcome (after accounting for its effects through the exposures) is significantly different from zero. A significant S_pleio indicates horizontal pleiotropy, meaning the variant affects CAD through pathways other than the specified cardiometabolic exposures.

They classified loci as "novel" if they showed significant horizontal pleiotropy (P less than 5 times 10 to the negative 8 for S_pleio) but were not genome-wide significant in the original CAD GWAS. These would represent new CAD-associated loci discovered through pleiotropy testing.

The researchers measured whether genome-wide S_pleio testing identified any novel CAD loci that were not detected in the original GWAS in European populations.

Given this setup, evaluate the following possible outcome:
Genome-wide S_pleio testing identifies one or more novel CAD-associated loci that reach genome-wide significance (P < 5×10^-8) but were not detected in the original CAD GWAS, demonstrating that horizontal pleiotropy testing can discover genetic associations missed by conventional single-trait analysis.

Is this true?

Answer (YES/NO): YES